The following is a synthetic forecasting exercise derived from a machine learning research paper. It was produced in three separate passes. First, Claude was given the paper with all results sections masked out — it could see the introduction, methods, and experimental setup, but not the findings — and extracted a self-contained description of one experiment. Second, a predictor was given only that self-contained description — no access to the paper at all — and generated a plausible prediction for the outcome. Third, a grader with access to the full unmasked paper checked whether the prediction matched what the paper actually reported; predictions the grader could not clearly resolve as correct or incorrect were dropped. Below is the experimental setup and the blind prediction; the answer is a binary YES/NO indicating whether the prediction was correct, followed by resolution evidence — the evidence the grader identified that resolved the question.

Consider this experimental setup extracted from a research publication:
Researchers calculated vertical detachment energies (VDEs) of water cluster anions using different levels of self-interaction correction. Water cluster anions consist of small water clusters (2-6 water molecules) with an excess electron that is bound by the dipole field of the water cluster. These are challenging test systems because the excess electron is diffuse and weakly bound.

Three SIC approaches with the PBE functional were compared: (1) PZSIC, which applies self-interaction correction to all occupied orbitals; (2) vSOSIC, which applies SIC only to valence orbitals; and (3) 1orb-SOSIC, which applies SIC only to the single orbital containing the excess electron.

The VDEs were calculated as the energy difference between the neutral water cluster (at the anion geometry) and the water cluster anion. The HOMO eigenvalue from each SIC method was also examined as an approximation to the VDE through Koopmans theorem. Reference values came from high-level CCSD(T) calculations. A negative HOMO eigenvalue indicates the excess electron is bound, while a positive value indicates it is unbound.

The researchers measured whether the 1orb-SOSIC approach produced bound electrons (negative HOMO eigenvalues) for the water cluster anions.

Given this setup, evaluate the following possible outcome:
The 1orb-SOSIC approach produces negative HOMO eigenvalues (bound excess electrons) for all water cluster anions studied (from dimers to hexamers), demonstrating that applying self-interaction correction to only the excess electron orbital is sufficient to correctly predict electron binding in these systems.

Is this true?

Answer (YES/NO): YES